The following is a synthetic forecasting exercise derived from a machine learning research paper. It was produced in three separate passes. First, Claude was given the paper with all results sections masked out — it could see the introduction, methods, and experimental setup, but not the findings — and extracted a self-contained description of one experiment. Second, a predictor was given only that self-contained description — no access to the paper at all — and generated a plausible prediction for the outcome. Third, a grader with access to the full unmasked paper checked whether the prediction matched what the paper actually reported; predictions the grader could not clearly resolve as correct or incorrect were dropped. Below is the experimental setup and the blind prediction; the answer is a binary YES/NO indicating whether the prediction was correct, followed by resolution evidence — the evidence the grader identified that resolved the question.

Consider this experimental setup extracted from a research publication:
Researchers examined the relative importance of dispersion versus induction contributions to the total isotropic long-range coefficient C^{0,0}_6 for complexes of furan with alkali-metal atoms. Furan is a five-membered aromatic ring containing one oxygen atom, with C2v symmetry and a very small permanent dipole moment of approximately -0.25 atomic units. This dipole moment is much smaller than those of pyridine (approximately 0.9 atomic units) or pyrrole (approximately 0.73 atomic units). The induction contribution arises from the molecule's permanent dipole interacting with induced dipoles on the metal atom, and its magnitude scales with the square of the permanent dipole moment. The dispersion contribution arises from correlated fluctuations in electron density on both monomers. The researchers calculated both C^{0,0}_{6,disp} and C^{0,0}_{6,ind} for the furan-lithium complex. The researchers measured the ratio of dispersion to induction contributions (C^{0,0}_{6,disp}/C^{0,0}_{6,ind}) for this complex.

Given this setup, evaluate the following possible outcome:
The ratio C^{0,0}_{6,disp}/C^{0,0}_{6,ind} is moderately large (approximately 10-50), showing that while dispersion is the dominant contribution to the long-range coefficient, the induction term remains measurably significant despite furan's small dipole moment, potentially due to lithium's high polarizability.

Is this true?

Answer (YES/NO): NO